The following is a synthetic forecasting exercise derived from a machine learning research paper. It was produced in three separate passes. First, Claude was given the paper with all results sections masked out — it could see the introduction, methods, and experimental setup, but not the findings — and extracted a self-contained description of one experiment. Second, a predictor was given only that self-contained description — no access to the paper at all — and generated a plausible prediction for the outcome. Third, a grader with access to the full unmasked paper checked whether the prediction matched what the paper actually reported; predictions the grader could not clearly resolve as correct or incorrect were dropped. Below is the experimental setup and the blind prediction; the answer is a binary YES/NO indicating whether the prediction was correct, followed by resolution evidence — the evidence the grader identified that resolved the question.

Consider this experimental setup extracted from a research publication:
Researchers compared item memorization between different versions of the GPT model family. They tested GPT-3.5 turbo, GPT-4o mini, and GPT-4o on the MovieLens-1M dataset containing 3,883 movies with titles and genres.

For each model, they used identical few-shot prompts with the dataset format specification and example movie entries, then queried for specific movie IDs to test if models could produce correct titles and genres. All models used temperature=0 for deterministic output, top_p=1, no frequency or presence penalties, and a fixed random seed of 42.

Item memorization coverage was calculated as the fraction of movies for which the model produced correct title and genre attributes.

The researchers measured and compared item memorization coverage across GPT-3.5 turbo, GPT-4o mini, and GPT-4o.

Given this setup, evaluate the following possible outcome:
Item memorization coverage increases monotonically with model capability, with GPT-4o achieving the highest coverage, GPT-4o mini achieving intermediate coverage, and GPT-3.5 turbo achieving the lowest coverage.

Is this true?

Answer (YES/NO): NO